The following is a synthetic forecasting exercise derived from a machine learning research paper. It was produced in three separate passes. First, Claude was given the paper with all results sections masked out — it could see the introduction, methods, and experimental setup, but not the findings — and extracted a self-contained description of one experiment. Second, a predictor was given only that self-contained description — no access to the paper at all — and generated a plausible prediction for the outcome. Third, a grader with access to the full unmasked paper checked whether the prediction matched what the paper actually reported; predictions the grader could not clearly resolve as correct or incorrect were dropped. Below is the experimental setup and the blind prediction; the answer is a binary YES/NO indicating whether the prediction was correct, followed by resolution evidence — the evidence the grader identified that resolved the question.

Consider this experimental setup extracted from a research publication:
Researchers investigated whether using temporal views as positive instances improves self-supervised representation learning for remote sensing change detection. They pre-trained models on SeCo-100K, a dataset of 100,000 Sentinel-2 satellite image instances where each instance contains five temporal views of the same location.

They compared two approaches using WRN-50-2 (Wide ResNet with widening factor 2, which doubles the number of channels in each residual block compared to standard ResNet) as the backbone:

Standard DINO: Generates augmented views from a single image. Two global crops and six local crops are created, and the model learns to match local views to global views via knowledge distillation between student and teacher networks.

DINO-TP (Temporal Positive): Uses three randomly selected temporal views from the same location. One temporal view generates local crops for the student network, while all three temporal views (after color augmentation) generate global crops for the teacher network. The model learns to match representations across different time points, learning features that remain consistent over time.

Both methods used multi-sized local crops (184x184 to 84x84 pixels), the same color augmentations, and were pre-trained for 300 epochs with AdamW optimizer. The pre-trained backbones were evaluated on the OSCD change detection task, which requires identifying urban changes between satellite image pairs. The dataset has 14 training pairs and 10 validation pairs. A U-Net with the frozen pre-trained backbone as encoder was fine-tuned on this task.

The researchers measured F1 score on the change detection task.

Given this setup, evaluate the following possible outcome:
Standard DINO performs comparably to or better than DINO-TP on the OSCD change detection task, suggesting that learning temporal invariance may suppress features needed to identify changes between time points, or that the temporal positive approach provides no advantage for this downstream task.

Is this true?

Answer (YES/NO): YES